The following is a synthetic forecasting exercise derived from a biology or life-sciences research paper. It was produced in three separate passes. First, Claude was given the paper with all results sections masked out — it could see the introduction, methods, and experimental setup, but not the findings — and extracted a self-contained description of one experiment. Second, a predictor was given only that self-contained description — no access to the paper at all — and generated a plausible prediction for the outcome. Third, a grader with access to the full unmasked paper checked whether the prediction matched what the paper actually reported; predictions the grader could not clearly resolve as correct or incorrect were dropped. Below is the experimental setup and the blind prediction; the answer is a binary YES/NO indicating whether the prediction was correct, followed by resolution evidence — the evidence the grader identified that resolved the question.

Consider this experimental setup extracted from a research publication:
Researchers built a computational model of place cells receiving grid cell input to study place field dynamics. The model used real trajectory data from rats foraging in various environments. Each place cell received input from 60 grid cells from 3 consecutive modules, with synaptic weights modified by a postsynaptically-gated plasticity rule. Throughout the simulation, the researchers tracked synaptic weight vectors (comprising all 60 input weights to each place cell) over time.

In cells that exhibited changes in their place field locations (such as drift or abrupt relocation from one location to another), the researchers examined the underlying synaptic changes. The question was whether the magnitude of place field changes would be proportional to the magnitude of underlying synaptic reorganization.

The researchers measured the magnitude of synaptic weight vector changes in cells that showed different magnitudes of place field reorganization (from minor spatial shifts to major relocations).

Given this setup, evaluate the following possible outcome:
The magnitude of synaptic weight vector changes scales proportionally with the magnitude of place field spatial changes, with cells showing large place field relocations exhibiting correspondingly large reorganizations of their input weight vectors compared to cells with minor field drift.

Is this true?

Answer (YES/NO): NO